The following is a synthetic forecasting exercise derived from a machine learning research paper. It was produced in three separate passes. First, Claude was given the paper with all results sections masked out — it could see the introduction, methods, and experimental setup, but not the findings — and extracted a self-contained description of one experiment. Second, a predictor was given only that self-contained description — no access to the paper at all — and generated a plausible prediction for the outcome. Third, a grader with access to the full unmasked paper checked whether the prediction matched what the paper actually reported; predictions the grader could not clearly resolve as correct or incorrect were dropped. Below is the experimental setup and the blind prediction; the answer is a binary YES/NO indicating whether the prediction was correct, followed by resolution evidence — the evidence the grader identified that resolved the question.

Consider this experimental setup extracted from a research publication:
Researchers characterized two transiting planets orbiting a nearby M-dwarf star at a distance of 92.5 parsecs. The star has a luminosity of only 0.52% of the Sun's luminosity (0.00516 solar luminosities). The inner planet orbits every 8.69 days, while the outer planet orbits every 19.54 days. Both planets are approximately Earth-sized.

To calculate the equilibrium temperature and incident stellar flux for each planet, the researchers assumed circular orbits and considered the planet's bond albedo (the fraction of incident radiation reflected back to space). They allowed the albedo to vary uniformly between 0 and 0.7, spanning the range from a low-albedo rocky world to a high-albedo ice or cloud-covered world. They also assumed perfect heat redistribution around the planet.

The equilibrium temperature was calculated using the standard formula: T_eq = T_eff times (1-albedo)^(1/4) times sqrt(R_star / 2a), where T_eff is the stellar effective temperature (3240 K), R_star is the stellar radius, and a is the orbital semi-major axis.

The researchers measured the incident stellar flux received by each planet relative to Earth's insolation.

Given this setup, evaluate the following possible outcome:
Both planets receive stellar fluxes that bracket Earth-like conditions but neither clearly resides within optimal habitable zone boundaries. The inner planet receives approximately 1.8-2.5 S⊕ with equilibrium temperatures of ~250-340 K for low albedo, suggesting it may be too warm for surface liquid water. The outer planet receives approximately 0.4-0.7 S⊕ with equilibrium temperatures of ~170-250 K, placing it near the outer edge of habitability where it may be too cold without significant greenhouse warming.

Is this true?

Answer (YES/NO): NO